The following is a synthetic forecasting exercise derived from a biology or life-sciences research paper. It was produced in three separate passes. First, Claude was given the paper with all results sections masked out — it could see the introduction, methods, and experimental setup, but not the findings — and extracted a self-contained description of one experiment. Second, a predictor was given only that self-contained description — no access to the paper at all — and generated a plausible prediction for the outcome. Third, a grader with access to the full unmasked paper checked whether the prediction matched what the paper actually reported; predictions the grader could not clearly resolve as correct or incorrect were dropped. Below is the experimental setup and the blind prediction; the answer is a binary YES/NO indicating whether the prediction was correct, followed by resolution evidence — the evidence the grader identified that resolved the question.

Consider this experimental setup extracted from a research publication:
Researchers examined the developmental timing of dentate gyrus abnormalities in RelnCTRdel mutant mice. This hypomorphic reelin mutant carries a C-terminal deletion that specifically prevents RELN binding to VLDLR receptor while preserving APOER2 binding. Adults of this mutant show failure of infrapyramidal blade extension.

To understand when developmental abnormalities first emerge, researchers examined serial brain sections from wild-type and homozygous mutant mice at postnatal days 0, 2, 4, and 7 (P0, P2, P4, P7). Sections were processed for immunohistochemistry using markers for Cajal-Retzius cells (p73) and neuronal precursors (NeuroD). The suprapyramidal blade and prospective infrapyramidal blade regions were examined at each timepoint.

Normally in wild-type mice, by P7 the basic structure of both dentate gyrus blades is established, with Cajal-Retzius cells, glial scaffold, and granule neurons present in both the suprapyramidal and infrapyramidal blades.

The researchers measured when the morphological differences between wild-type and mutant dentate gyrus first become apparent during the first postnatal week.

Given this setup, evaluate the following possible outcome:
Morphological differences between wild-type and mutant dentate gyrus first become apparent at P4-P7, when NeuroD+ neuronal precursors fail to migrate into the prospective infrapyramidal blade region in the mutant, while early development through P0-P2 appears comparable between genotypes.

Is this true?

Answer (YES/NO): NO